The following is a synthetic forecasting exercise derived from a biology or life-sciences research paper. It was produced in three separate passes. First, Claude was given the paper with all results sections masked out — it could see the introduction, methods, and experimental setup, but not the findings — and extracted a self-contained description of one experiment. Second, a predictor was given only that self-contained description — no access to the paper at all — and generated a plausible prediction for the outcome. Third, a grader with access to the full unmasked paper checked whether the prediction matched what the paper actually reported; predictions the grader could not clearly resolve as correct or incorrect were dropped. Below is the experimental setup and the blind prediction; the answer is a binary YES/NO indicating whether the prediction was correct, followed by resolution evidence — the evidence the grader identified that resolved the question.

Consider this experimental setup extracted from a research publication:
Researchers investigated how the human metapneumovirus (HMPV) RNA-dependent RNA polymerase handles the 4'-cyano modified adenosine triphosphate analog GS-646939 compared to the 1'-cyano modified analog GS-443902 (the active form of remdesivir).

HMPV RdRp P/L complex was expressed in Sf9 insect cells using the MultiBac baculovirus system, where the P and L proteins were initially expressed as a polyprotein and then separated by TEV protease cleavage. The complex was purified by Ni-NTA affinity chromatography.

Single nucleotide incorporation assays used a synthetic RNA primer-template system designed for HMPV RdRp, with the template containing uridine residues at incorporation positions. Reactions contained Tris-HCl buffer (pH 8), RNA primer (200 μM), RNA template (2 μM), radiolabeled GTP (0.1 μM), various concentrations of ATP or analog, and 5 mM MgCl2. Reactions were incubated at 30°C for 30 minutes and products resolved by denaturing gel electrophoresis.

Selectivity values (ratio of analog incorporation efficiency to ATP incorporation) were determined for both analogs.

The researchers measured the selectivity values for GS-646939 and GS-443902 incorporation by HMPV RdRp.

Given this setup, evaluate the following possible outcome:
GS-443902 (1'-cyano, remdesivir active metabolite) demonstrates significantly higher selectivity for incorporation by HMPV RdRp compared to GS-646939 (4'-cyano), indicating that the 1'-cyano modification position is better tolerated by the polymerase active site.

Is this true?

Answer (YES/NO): NO